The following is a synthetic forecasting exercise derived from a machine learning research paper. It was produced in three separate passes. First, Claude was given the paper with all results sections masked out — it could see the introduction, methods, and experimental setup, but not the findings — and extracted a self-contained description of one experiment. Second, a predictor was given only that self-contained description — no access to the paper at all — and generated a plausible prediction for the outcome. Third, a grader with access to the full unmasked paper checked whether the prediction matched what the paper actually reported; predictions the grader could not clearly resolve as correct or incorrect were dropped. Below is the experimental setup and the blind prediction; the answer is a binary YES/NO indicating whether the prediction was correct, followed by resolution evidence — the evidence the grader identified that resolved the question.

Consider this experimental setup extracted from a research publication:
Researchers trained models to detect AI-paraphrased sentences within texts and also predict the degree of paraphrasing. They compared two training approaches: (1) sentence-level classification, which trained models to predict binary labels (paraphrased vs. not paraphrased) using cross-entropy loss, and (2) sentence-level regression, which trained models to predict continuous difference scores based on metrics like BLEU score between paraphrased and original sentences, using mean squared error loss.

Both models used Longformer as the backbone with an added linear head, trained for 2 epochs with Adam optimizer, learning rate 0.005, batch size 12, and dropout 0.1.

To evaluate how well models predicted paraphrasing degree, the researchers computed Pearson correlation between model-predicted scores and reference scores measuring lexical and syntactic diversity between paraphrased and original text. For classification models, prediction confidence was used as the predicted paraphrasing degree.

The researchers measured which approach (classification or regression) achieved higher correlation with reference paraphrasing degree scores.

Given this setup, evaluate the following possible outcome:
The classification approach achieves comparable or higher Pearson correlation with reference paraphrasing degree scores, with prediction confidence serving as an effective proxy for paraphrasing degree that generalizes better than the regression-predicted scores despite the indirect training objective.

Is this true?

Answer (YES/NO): NO